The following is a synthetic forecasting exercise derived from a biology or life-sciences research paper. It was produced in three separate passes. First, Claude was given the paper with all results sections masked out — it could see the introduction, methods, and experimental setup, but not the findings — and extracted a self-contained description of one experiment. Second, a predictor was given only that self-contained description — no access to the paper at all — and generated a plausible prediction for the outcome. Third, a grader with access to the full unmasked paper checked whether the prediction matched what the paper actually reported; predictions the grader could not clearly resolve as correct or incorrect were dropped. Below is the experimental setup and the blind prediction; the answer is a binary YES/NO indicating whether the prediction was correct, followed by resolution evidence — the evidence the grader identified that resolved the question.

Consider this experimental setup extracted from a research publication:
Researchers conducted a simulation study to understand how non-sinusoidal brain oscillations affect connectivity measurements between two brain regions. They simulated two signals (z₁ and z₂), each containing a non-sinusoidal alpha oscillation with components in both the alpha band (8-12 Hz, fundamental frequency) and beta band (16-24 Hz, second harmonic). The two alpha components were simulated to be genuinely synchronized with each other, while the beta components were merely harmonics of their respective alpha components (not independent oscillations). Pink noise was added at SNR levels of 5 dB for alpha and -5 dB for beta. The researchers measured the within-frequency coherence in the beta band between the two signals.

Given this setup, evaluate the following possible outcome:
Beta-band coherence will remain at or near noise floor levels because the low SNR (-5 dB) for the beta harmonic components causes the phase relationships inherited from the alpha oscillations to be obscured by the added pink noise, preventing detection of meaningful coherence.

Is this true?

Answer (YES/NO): NO